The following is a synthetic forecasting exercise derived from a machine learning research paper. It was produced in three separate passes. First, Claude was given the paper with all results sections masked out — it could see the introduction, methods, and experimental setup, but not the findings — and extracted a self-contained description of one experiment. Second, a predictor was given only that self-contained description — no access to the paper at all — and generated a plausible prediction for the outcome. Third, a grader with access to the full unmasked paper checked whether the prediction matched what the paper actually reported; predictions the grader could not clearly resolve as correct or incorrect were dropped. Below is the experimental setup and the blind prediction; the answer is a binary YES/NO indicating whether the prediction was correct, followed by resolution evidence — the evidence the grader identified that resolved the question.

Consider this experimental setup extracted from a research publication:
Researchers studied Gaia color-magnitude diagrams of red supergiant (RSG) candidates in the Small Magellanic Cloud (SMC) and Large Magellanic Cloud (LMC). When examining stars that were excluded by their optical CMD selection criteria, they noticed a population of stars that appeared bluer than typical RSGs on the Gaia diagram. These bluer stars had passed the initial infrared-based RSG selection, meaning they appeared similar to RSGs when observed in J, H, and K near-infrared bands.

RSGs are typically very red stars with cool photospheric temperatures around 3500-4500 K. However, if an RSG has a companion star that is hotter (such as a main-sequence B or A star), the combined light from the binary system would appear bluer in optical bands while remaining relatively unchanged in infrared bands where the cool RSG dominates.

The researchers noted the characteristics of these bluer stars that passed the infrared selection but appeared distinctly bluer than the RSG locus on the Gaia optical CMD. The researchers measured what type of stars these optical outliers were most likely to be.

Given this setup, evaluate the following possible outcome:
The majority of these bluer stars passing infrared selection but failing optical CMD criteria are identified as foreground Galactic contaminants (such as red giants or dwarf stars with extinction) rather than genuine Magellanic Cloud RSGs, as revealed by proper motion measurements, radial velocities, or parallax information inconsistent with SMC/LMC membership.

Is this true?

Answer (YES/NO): NO